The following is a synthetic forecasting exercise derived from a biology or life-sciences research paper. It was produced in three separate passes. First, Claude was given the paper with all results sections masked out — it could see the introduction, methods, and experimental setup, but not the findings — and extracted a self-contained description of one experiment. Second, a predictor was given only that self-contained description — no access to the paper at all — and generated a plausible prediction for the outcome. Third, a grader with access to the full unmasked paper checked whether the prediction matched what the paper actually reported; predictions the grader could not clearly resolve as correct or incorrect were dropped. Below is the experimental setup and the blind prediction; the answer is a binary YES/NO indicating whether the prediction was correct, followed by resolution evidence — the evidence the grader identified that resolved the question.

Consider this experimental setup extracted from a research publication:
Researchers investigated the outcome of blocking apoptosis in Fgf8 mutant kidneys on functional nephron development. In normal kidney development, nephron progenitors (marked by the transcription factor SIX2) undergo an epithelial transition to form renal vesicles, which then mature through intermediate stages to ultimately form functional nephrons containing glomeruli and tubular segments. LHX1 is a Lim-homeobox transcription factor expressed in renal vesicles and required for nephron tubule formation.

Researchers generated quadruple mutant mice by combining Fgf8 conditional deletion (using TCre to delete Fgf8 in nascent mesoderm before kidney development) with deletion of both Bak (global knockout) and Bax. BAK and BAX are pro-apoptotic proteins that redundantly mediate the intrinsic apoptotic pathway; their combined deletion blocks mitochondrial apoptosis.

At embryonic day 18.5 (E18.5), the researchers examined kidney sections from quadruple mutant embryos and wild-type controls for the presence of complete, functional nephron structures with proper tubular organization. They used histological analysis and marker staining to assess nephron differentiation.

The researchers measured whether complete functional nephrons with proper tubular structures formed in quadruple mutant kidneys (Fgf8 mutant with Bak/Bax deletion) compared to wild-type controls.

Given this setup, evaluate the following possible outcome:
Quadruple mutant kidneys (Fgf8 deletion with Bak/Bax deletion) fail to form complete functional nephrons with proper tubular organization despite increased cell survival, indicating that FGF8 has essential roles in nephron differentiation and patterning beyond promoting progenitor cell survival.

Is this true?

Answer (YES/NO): YES